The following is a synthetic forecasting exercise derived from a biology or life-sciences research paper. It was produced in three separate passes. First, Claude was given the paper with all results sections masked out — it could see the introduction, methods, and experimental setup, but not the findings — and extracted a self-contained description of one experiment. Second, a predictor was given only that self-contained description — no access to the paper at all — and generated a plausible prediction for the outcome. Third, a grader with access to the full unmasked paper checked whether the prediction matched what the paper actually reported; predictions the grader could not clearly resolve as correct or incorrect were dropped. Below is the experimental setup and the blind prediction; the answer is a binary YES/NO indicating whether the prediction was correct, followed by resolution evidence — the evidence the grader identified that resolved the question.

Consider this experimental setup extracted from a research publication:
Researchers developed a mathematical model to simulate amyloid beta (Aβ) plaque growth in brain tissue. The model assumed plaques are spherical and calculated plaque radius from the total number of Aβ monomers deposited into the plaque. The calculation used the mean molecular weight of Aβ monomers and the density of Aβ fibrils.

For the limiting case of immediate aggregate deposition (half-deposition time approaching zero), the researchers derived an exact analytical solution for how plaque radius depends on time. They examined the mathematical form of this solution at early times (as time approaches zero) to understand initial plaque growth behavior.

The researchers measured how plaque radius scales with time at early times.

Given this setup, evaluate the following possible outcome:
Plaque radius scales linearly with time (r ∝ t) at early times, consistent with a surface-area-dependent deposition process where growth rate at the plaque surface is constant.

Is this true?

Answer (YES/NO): NO